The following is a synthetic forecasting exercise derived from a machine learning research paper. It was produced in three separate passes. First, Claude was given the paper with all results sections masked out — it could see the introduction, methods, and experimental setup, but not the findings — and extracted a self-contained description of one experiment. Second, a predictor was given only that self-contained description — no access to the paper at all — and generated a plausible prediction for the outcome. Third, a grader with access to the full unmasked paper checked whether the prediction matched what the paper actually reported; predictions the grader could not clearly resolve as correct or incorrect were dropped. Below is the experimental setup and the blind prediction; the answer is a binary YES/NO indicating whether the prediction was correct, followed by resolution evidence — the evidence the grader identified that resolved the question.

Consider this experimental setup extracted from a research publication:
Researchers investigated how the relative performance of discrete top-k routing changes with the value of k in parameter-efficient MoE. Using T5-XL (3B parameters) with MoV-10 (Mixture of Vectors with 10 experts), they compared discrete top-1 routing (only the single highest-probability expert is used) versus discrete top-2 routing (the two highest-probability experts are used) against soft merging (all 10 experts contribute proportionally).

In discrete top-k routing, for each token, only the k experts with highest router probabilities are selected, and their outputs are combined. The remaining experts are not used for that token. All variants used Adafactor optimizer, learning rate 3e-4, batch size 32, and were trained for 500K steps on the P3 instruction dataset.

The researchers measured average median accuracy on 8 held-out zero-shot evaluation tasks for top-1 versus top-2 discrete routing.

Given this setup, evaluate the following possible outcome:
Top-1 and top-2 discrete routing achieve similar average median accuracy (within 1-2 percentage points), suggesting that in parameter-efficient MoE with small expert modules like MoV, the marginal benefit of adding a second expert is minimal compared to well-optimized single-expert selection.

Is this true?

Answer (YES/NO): NO